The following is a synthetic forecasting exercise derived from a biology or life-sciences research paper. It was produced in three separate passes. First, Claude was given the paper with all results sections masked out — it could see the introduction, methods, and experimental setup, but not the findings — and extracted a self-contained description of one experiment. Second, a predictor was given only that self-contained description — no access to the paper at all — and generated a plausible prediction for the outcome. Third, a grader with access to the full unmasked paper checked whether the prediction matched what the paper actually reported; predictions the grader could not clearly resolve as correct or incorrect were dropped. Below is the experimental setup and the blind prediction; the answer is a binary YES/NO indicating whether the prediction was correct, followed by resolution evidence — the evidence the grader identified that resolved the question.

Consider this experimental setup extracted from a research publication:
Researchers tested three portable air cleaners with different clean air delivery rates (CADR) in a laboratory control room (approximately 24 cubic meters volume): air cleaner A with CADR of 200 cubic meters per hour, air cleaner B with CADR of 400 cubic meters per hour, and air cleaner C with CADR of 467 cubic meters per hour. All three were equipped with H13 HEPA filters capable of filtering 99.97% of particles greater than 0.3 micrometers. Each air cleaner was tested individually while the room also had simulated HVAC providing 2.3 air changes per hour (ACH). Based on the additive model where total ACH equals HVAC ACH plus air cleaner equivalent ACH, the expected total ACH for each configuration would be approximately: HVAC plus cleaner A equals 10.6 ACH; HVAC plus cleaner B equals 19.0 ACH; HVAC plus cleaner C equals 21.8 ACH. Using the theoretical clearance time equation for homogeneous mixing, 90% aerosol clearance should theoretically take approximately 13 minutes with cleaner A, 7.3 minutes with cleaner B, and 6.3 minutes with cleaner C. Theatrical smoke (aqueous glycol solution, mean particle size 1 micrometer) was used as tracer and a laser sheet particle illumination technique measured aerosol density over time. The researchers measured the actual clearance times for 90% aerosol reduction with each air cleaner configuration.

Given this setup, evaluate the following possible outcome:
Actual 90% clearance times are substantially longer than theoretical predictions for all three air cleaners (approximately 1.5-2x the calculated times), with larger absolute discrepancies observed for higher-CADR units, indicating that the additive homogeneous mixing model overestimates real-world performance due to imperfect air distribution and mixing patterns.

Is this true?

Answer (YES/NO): NO